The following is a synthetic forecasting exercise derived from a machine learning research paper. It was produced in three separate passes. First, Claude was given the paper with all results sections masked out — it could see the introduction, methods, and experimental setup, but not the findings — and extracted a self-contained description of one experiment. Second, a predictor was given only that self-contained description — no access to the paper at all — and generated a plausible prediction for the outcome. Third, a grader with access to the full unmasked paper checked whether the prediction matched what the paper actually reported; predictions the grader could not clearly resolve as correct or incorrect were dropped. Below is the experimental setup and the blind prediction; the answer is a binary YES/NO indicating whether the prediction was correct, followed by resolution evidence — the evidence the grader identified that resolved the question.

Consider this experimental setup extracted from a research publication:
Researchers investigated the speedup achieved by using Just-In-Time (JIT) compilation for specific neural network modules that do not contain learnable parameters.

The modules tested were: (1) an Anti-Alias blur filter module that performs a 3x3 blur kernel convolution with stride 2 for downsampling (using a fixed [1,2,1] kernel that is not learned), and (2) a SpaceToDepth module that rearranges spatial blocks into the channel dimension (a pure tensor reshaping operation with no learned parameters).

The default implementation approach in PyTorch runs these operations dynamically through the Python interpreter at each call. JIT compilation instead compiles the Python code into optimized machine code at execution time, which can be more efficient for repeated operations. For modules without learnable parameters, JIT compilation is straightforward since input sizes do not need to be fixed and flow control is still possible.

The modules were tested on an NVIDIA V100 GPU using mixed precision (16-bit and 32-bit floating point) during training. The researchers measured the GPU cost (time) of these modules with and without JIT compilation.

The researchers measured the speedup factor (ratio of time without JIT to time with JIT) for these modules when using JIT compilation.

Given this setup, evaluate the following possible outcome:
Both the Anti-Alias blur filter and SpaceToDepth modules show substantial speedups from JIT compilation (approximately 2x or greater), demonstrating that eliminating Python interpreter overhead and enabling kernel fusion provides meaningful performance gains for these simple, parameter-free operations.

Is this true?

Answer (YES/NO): YES